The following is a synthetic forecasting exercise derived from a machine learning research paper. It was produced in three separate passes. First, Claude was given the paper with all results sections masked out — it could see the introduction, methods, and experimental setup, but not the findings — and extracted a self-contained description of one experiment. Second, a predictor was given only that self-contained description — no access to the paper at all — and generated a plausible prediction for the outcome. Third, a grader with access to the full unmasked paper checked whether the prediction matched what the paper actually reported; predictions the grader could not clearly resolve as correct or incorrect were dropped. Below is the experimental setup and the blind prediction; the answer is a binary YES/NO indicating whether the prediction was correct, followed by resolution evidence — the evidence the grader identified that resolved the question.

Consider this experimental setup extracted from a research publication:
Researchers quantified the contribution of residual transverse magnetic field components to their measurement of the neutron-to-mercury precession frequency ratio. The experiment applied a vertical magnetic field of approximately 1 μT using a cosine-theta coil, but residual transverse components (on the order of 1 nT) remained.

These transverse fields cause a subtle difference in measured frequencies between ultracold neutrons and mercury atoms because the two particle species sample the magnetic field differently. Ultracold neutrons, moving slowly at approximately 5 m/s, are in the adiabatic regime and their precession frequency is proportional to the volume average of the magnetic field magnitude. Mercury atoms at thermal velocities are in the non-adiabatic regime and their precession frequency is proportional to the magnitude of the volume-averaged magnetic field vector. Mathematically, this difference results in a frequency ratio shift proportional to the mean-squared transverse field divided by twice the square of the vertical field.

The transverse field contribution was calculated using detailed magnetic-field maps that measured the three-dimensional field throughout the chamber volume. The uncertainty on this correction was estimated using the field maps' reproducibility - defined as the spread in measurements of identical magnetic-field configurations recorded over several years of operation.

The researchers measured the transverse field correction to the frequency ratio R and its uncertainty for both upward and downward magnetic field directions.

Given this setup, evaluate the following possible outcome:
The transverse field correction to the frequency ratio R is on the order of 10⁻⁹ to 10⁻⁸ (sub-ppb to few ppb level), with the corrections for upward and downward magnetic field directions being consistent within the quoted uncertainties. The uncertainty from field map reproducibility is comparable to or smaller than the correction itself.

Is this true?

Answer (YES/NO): NO